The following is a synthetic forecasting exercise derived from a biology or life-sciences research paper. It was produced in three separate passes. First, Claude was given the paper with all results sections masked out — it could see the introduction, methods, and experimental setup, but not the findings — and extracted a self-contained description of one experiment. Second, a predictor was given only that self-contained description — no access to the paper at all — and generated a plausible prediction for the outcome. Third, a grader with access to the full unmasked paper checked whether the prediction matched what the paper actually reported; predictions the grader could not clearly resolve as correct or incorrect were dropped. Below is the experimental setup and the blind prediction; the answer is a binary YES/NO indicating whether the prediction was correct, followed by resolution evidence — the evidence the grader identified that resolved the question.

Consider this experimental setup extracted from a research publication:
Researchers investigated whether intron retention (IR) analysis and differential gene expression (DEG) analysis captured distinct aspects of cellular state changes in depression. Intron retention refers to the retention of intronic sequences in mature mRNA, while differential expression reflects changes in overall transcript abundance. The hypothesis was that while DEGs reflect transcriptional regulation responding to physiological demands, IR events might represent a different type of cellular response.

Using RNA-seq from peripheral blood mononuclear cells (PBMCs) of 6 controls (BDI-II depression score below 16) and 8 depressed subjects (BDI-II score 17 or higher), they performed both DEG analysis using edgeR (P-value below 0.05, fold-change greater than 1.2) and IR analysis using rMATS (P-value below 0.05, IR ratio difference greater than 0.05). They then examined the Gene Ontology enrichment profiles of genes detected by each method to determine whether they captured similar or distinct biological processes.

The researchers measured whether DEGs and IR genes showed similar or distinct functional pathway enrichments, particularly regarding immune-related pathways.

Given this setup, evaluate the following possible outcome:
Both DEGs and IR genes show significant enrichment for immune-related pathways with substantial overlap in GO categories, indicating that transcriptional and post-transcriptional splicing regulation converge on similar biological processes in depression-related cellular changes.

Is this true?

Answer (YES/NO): YES